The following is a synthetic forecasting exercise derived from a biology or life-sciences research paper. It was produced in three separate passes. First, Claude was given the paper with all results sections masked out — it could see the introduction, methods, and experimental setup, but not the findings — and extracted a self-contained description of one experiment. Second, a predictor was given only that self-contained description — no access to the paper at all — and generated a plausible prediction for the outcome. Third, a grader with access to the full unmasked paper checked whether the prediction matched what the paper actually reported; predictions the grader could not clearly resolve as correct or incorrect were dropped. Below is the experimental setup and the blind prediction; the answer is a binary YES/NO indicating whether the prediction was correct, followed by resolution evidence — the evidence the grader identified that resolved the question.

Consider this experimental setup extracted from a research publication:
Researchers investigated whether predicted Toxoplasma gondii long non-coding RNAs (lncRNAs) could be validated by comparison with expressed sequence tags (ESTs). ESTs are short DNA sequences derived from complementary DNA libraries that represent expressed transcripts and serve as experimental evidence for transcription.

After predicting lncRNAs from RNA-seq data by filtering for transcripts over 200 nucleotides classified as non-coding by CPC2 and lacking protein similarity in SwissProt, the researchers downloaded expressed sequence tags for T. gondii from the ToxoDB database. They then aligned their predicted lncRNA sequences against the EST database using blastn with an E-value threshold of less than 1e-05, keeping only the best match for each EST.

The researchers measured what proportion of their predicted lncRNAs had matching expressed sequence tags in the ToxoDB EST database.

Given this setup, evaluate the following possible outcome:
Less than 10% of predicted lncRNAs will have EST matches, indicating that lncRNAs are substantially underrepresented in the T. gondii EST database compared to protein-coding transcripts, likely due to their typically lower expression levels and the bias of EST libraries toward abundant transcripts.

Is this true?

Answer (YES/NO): NO